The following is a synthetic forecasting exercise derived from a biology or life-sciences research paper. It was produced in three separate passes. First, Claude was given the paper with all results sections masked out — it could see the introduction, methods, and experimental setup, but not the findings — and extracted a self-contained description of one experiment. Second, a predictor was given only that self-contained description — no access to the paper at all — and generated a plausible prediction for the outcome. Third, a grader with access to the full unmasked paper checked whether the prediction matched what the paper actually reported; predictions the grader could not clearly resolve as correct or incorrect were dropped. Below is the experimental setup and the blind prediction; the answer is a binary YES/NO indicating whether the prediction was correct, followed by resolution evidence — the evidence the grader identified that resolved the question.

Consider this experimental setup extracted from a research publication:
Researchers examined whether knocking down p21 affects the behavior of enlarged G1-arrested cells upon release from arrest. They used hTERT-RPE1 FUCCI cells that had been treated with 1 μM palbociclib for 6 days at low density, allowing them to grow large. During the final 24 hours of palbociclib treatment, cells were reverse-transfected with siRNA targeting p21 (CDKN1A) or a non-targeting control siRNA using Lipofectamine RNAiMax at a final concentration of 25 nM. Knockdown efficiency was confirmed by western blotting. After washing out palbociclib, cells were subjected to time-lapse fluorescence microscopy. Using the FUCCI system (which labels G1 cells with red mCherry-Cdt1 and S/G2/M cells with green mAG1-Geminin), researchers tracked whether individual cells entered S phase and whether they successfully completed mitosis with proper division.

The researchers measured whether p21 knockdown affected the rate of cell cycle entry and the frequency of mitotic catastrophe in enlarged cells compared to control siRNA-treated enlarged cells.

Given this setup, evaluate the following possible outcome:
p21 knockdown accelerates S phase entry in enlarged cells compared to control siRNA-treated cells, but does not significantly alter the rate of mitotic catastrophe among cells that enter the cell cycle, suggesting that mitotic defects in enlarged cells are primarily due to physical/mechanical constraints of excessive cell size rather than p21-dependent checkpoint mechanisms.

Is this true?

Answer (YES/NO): NO